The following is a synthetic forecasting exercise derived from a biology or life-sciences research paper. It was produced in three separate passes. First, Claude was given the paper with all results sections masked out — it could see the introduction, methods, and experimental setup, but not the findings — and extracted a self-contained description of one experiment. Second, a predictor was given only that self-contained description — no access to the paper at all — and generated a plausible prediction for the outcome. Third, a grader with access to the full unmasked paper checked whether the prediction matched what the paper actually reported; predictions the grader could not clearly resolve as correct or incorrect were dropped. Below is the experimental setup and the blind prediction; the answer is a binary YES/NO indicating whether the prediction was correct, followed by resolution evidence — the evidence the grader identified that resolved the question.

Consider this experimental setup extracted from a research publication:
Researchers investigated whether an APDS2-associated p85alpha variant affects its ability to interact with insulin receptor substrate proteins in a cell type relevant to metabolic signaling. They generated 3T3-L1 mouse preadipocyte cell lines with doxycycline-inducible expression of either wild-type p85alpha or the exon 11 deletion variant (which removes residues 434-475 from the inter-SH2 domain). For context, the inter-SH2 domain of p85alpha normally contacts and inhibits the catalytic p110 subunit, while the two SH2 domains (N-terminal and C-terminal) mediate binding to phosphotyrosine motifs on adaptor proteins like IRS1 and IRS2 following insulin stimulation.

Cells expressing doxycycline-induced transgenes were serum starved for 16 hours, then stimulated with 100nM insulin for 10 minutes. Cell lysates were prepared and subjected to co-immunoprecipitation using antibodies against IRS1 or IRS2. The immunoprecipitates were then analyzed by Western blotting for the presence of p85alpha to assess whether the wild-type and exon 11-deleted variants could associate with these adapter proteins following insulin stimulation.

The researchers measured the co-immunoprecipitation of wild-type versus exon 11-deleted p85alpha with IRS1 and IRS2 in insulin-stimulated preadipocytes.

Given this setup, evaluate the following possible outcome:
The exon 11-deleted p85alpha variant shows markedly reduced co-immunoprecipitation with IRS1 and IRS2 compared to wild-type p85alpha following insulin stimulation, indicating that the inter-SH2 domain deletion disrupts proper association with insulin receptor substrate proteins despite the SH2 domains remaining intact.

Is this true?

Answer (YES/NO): NO